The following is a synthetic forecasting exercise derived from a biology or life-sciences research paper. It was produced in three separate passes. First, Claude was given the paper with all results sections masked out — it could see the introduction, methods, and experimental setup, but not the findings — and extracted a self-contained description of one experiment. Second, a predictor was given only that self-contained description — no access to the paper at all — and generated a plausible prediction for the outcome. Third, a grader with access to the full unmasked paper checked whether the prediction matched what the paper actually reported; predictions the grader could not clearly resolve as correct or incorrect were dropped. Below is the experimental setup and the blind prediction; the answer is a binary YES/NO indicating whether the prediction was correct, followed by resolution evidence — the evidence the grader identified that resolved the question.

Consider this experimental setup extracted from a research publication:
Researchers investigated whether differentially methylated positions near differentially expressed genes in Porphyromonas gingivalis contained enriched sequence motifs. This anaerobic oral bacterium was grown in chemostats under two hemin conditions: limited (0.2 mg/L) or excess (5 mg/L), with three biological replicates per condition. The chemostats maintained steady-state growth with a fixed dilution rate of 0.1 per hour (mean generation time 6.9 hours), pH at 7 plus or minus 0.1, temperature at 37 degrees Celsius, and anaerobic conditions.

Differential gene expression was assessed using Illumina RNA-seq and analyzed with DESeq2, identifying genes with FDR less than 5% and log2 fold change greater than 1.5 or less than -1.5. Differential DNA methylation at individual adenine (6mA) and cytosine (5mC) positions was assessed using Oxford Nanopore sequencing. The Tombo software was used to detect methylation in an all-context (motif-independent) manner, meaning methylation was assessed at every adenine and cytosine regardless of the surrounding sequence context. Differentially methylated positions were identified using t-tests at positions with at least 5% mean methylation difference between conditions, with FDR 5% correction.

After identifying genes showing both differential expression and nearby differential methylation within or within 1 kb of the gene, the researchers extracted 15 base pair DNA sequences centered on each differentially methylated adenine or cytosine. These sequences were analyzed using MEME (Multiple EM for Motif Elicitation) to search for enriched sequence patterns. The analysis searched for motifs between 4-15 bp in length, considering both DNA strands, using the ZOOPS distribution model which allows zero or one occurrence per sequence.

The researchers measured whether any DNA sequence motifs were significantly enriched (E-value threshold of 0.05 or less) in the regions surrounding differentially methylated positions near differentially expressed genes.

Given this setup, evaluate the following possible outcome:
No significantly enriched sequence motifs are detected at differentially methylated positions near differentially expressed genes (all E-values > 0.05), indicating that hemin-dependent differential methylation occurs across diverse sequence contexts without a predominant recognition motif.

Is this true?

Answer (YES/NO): YES